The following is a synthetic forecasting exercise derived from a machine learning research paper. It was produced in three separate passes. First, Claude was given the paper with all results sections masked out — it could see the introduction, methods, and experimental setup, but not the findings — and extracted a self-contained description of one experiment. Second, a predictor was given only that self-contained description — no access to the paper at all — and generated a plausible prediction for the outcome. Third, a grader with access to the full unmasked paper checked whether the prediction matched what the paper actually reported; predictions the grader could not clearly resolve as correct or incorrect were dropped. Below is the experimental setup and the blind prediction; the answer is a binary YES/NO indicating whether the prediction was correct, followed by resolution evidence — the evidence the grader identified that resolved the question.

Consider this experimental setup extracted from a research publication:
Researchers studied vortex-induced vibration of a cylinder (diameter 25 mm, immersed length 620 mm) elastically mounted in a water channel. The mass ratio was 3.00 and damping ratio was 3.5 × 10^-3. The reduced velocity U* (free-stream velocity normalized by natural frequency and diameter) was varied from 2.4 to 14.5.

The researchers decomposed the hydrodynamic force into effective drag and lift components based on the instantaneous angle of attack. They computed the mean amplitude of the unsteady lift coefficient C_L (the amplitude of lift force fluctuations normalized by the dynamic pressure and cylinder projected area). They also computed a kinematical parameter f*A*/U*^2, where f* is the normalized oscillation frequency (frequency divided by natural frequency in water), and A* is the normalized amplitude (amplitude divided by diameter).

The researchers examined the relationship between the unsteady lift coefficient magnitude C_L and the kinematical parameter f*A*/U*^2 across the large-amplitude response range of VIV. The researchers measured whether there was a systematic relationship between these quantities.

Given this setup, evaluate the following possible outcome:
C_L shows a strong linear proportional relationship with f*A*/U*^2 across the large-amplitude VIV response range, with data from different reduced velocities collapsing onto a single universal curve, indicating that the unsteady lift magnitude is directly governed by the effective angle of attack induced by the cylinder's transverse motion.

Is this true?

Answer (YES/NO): NO